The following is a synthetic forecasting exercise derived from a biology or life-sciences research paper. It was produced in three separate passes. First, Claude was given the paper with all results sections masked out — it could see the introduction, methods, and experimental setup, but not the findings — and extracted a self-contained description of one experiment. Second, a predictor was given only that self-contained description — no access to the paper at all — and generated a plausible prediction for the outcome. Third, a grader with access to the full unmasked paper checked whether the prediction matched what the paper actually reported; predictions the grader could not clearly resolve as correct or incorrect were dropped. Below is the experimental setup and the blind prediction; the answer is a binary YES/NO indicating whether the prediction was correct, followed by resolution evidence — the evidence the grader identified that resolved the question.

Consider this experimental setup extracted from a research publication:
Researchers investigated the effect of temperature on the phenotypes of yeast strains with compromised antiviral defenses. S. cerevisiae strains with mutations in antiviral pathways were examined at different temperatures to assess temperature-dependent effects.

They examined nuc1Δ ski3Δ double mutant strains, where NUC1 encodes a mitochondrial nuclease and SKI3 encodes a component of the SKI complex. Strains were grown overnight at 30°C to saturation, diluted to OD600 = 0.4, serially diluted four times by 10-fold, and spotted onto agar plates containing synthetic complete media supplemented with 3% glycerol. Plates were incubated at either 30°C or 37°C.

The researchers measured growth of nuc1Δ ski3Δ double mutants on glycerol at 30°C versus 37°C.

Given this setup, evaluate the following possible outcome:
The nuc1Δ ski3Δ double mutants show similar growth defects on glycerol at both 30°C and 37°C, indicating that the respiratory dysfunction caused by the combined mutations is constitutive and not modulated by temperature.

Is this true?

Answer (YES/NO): NO